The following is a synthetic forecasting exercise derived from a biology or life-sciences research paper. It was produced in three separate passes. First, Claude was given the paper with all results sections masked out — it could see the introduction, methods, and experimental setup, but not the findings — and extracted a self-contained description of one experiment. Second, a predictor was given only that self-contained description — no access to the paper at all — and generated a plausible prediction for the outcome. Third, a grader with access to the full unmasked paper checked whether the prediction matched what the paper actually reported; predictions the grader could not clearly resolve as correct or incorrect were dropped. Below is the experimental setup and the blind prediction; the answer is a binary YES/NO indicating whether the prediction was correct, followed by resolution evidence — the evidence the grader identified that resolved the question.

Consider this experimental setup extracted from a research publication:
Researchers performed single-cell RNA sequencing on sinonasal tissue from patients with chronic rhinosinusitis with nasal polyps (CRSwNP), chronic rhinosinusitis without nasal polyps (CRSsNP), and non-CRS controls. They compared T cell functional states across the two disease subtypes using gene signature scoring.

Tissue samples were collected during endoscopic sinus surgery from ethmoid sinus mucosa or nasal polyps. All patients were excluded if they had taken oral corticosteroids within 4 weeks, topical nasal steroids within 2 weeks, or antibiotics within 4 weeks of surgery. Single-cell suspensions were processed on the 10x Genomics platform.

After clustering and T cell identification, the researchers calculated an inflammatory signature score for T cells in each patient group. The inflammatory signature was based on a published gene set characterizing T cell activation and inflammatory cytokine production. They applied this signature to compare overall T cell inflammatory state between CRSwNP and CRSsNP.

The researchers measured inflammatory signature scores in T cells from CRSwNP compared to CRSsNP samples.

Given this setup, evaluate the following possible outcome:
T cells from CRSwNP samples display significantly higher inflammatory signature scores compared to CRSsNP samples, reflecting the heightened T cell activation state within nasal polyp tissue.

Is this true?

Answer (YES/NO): NO